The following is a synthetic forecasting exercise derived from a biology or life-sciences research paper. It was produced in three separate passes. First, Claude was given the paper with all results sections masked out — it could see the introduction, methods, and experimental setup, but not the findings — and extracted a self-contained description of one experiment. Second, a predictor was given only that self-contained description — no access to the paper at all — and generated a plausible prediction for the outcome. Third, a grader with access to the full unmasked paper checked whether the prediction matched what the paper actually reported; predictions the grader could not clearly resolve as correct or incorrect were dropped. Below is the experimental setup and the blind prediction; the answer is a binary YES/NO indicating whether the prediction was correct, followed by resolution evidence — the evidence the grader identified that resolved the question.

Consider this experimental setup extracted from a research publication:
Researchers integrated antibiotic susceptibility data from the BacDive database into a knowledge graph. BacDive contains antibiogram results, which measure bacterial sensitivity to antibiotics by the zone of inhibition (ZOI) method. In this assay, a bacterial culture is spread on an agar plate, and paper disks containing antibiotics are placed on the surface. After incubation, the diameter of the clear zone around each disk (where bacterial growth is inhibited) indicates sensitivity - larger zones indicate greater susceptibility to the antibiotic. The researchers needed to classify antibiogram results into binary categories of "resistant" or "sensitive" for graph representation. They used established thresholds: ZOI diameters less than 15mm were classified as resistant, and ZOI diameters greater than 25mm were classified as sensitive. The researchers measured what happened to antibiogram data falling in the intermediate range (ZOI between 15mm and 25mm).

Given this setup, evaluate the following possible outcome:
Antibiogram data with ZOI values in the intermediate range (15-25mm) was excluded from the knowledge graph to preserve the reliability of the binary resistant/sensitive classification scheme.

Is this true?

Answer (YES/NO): YES